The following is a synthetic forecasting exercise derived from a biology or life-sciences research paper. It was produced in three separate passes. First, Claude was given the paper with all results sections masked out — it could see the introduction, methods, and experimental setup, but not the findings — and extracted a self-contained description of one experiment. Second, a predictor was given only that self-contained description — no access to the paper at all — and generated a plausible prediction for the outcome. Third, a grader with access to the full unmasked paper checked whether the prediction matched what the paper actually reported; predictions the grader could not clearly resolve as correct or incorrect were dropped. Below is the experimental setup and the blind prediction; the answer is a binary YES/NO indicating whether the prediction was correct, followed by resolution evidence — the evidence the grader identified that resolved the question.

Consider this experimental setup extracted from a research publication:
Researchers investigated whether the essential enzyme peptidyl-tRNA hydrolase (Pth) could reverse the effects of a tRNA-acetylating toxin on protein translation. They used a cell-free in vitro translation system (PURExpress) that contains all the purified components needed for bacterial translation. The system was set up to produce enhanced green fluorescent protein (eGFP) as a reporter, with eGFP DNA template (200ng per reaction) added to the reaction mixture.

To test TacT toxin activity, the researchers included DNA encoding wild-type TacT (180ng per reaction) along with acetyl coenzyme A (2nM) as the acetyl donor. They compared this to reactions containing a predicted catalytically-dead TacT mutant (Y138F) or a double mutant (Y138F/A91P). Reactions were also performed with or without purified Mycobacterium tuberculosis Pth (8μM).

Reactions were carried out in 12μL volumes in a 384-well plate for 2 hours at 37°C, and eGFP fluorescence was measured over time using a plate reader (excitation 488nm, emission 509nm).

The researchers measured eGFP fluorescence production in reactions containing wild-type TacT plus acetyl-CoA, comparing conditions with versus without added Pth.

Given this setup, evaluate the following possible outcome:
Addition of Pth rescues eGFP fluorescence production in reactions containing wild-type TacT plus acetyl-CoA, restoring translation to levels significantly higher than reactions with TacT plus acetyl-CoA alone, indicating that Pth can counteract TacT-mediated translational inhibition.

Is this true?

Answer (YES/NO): YES